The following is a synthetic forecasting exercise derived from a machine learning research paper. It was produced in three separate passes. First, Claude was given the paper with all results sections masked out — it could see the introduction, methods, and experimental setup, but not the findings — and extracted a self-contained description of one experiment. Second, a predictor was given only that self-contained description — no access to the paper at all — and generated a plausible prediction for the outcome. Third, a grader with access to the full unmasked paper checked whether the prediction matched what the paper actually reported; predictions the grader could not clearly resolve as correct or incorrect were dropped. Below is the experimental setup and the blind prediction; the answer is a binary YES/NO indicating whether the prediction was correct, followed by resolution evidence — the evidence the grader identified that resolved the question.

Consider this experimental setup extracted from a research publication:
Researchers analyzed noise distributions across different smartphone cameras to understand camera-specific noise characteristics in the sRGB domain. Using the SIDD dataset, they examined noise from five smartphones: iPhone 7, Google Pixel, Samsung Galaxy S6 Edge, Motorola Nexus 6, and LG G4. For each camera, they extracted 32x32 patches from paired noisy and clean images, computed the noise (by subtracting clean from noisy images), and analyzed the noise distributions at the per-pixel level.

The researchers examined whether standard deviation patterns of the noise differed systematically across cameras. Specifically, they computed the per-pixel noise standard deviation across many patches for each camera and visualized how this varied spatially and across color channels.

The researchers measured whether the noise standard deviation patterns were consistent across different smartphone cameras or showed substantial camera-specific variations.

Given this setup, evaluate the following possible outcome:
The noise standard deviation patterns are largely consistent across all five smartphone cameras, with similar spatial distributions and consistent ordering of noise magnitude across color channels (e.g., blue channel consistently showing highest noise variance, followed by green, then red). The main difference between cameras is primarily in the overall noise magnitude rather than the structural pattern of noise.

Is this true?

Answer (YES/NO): NO